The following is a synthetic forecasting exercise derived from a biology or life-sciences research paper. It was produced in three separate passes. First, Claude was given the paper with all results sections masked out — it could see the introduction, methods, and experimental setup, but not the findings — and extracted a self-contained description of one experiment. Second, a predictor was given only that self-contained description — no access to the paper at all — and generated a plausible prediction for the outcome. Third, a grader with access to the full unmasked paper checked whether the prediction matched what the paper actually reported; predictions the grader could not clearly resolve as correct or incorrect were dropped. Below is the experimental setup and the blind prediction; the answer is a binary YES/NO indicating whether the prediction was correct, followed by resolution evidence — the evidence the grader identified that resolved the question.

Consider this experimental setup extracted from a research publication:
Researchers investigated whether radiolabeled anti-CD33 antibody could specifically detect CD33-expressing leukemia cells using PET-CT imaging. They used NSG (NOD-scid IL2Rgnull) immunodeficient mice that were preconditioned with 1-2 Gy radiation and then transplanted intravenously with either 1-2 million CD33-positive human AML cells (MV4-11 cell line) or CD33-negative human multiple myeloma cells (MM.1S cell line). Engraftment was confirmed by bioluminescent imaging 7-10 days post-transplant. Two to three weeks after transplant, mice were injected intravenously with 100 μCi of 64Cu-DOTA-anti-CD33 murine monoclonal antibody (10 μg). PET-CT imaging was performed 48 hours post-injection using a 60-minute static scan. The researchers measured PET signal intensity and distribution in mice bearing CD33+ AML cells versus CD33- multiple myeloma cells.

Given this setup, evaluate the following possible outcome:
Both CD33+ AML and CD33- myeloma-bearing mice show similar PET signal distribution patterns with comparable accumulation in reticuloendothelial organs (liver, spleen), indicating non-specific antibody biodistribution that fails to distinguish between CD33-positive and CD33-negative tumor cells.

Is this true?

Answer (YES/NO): NO